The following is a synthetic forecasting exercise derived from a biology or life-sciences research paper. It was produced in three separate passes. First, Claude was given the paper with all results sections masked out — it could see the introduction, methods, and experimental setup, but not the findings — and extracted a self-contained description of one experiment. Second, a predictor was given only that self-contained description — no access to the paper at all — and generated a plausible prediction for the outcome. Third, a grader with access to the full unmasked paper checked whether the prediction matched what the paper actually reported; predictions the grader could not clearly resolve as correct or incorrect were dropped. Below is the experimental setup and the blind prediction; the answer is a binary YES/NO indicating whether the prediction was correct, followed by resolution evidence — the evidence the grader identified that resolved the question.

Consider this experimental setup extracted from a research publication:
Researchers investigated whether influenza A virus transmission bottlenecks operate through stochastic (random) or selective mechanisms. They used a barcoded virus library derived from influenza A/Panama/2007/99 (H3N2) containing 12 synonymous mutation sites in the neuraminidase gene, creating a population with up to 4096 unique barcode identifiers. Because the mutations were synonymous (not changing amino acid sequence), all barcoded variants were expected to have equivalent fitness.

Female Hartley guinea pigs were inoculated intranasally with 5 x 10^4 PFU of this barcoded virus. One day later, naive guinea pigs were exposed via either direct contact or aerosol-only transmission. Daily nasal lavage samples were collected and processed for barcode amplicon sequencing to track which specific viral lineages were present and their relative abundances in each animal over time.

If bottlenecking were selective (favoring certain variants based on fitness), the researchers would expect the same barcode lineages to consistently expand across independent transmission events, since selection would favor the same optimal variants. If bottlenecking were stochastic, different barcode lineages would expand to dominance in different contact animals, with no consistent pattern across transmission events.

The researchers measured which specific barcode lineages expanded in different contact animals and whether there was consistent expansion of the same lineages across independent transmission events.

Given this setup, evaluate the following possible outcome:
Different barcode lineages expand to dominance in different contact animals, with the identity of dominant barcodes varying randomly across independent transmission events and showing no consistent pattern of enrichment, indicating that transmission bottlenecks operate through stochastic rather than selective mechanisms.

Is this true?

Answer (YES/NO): YES